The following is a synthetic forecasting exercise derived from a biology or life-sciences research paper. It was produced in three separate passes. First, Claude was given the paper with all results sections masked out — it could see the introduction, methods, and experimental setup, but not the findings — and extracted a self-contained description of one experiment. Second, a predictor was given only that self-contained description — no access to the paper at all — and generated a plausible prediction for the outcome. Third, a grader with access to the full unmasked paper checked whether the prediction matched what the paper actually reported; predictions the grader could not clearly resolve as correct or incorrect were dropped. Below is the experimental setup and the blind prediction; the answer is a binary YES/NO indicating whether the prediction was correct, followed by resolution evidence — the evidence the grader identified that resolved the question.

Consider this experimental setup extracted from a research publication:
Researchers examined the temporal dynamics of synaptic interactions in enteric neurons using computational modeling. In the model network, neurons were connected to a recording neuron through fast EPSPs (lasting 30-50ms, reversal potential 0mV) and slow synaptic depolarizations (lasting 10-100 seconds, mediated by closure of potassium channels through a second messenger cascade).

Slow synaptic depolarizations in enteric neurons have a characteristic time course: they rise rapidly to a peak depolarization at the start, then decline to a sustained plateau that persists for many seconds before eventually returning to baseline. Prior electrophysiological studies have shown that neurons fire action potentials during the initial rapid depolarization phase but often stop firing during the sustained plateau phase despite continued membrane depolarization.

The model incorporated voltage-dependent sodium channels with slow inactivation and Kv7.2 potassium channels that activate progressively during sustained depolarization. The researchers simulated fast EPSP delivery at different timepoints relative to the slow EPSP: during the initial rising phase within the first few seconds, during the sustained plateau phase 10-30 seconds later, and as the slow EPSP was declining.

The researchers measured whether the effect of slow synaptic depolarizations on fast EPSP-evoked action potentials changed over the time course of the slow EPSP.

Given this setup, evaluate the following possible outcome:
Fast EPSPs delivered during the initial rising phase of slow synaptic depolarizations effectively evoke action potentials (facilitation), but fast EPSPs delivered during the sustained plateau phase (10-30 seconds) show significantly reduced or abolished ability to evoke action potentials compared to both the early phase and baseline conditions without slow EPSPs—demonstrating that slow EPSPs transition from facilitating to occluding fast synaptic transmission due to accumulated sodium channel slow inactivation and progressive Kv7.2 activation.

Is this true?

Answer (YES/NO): YES